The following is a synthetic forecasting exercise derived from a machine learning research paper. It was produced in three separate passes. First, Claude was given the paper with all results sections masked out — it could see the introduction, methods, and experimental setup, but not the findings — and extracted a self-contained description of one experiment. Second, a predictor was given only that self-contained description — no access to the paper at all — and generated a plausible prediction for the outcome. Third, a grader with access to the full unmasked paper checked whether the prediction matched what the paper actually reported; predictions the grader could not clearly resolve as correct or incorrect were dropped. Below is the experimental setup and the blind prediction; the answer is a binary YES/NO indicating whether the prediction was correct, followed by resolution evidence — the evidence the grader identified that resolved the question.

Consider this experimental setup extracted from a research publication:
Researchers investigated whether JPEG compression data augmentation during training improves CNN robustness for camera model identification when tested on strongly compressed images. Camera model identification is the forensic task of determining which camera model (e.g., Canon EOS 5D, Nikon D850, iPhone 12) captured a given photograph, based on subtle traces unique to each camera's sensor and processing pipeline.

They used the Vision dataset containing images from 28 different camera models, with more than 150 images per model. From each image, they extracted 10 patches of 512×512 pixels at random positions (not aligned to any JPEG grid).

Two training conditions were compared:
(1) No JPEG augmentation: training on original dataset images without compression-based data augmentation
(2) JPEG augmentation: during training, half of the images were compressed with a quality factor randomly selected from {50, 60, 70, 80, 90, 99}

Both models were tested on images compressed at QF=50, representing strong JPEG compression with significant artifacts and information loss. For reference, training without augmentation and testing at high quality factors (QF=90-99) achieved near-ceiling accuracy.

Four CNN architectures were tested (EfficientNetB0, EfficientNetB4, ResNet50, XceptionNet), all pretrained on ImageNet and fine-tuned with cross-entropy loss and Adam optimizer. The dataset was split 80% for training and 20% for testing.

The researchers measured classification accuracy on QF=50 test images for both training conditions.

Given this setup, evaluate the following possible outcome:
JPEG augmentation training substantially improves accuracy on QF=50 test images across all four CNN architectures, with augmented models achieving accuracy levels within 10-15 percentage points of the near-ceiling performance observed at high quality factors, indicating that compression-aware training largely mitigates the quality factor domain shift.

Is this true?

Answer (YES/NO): YES